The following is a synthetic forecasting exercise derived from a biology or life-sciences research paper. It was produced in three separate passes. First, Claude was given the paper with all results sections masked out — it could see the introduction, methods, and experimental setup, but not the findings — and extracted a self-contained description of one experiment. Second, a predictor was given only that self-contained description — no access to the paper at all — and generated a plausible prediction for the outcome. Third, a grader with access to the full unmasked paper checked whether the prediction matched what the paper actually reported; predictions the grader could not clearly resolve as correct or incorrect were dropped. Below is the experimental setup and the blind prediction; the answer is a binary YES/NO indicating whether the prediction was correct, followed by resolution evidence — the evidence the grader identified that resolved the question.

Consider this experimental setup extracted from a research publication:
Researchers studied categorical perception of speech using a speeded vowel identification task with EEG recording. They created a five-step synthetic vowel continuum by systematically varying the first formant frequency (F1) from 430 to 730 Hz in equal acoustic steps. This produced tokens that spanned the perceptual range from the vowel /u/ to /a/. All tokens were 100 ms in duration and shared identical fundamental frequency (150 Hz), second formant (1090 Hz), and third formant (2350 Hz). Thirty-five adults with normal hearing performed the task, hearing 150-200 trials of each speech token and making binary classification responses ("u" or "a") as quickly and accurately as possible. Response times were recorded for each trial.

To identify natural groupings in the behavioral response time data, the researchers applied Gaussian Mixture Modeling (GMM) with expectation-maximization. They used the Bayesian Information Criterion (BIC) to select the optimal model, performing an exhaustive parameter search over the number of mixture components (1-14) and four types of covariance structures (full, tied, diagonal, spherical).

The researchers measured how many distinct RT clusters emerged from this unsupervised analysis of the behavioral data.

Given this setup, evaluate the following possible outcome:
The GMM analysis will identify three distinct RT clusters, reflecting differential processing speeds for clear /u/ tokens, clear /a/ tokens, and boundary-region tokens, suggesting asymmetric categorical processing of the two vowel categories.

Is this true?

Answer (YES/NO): NO